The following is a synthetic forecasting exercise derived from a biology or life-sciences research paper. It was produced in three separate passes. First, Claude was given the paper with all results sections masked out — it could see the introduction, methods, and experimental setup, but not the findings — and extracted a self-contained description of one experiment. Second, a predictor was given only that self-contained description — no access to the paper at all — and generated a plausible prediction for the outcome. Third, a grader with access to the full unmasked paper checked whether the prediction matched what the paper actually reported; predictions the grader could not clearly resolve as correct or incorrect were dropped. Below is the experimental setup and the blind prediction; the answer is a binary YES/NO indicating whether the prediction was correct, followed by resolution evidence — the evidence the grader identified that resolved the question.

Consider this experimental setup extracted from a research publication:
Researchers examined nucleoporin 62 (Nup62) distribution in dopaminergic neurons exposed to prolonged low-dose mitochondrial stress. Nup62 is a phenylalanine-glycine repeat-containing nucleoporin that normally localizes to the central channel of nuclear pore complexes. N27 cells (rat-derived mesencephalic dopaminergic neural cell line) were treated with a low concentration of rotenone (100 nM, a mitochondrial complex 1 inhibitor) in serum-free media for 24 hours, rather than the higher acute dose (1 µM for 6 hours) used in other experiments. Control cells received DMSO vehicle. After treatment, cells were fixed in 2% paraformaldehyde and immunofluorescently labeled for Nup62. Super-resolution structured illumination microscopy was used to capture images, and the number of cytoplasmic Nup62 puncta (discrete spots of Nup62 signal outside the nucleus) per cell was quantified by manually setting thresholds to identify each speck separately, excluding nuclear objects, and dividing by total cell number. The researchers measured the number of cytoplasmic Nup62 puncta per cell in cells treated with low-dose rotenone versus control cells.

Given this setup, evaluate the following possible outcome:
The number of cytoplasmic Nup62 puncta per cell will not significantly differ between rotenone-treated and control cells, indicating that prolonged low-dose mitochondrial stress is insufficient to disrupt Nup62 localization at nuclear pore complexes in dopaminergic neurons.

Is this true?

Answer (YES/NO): NO